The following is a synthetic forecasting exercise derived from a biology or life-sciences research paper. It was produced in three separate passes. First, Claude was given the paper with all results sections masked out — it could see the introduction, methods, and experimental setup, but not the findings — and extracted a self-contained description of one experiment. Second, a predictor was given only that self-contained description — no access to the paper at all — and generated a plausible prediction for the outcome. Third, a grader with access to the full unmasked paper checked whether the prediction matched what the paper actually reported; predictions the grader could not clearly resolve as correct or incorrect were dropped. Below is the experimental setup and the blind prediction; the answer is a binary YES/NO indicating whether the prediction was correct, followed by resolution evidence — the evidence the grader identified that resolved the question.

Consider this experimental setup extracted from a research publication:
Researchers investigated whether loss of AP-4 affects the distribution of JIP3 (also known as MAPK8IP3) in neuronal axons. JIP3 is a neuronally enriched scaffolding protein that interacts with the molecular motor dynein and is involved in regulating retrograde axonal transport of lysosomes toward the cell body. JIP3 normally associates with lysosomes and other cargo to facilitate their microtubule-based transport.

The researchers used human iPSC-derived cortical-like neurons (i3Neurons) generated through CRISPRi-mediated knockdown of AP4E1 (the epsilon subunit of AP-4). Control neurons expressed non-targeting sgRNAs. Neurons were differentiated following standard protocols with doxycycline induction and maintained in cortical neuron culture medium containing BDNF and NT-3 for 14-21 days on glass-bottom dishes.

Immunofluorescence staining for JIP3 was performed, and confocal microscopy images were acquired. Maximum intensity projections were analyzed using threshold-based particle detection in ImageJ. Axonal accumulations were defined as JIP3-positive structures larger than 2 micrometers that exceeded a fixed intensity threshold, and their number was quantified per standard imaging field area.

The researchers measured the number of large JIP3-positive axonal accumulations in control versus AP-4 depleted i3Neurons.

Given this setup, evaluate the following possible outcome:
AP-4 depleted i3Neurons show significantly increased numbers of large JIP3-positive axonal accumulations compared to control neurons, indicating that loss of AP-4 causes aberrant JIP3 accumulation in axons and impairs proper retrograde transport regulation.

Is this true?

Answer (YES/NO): YES